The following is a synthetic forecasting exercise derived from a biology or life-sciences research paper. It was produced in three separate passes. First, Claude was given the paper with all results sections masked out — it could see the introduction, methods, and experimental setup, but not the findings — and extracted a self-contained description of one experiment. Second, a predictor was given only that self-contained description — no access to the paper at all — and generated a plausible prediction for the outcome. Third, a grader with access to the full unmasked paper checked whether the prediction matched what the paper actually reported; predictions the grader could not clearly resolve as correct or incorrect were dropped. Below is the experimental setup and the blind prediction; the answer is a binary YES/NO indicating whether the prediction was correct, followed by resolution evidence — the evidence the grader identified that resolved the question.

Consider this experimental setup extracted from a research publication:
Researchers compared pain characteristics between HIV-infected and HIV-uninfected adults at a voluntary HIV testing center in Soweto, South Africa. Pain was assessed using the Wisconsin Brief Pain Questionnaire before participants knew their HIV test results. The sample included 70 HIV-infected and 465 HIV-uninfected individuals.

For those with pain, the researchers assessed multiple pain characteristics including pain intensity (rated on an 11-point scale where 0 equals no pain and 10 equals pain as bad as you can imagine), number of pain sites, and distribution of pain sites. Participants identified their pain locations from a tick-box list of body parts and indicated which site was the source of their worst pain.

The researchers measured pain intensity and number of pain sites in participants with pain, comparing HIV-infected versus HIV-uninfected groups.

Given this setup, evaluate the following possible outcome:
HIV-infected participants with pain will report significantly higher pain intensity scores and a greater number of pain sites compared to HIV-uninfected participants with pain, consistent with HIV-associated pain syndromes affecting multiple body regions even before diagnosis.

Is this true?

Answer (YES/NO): NO